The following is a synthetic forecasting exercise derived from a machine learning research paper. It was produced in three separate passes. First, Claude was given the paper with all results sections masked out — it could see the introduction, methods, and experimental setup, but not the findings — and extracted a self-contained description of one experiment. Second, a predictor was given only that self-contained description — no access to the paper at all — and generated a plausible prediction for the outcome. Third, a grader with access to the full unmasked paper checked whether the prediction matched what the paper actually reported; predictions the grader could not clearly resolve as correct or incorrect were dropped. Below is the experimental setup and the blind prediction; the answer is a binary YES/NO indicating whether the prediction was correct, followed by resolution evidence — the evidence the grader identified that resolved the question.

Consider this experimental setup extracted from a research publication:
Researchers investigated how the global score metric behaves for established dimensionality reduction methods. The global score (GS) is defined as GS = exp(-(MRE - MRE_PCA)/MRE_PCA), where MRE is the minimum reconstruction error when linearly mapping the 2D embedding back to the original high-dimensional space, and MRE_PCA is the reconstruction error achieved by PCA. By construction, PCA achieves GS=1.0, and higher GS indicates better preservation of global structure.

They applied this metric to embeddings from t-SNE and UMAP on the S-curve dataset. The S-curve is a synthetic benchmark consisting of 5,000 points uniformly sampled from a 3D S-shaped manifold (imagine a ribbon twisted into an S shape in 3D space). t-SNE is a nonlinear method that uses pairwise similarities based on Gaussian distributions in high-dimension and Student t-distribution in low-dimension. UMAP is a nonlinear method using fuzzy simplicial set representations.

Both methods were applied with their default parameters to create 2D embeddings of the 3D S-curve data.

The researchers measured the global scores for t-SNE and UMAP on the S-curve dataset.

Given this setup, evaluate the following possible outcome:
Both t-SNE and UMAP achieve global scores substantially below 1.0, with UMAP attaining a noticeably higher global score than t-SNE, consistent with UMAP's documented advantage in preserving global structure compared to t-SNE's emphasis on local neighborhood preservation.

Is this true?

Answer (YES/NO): NO